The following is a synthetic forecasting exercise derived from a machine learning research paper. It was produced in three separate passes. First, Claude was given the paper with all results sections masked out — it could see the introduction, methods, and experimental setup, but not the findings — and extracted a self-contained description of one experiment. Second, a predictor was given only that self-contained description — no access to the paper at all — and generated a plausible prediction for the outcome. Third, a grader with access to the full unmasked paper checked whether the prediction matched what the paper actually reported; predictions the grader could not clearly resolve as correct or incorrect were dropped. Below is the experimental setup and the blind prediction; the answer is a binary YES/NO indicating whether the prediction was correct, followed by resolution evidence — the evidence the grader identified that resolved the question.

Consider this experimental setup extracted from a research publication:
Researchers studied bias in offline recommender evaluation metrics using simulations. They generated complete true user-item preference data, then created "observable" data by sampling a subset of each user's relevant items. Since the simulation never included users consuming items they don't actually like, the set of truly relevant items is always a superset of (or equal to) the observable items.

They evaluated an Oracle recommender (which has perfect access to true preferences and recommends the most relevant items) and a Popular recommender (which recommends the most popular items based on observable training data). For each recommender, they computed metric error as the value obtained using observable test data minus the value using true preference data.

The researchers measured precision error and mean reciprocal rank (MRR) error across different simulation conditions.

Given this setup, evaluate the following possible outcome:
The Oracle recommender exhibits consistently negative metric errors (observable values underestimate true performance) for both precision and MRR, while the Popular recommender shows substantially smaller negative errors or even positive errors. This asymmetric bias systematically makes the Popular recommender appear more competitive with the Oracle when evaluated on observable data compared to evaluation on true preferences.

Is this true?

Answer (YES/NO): NO